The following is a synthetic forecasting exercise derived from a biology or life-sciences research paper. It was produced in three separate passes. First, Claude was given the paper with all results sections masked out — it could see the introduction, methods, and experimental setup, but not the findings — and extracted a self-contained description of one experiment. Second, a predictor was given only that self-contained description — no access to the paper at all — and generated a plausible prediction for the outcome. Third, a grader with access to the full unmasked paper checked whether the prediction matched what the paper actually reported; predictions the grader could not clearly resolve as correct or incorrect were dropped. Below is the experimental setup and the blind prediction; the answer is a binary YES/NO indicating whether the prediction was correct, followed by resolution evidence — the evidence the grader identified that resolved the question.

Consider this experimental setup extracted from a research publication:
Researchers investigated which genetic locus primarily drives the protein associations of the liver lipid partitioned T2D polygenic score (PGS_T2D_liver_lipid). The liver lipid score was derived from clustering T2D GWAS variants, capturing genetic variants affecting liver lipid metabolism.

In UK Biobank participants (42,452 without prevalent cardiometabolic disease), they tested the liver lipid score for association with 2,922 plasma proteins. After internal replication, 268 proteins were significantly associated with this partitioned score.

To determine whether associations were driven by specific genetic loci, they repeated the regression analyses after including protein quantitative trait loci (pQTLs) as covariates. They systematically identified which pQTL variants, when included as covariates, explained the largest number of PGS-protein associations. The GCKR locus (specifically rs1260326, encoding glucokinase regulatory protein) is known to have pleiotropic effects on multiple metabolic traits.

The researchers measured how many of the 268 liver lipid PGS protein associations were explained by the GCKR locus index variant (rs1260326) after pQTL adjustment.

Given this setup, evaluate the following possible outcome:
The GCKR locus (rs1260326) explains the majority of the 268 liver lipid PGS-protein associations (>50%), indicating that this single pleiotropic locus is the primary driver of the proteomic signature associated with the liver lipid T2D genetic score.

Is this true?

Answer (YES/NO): YES